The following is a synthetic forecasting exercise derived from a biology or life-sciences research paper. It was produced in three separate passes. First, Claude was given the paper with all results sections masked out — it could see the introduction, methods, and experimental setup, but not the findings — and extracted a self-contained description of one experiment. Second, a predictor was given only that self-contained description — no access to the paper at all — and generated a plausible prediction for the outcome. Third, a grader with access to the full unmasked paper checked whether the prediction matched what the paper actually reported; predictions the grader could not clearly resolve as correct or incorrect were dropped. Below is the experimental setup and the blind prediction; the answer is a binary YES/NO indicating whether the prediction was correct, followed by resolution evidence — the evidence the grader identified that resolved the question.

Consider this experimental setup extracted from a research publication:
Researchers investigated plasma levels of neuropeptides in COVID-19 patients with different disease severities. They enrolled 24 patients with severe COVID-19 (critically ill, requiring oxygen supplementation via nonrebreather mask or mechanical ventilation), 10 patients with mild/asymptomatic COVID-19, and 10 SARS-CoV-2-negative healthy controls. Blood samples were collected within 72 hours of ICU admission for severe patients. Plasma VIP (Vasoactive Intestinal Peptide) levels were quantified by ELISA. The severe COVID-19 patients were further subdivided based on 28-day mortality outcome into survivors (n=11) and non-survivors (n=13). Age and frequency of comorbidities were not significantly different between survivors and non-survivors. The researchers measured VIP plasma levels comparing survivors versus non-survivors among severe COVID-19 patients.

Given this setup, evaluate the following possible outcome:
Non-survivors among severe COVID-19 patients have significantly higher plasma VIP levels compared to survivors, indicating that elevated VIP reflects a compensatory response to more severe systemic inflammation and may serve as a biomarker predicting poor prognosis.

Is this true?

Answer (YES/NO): NO